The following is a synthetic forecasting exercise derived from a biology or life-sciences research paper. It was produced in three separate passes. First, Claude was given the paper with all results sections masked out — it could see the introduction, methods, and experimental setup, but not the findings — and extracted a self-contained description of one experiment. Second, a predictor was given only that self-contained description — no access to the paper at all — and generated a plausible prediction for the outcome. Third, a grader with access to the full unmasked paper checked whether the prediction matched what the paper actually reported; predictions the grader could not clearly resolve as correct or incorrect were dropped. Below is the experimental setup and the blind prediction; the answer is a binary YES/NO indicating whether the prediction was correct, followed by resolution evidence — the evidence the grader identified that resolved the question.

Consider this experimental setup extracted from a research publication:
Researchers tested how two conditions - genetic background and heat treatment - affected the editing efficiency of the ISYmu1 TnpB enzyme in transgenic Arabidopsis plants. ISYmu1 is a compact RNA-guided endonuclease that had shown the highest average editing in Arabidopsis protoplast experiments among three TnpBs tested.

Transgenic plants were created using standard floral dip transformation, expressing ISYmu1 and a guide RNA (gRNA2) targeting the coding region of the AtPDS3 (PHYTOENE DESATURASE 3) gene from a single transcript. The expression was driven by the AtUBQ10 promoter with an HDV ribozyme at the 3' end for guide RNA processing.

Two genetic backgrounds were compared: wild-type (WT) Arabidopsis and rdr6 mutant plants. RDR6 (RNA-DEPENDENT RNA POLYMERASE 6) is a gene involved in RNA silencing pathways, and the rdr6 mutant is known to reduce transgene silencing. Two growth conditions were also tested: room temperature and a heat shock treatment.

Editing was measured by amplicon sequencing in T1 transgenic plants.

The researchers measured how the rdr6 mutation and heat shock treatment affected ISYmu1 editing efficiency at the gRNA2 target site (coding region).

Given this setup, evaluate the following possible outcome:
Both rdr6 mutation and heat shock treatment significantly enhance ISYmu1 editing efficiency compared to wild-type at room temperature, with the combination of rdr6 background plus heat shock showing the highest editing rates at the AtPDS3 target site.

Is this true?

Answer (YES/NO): YES